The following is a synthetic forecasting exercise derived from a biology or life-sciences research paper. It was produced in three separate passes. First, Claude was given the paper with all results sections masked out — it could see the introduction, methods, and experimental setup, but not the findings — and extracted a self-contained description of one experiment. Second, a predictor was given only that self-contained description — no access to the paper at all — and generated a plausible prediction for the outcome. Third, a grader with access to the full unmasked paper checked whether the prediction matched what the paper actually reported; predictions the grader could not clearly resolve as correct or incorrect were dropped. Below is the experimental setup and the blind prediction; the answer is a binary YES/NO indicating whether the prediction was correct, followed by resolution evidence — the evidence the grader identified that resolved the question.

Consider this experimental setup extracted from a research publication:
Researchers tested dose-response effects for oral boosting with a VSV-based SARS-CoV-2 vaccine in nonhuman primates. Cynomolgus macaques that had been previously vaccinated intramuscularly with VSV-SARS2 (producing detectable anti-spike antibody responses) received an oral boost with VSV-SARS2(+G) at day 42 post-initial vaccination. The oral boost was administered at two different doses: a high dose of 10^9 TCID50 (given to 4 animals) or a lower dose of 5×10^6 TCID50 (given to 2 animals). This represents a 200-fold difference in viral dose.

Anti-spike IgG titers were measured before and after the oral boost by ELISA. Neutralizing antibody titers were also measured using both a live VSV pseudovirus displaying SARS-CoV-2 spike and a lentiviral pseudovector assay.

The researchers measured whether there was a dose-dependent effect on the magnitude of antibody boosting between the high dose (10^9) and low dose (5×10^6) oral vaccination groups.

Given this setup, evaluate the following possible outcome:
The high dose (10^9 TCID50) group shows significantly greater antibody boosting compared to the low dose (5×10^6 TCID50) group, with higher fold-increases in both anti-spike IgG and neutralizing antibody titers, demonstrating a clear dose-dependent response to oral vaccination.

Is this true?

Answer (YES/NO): NO